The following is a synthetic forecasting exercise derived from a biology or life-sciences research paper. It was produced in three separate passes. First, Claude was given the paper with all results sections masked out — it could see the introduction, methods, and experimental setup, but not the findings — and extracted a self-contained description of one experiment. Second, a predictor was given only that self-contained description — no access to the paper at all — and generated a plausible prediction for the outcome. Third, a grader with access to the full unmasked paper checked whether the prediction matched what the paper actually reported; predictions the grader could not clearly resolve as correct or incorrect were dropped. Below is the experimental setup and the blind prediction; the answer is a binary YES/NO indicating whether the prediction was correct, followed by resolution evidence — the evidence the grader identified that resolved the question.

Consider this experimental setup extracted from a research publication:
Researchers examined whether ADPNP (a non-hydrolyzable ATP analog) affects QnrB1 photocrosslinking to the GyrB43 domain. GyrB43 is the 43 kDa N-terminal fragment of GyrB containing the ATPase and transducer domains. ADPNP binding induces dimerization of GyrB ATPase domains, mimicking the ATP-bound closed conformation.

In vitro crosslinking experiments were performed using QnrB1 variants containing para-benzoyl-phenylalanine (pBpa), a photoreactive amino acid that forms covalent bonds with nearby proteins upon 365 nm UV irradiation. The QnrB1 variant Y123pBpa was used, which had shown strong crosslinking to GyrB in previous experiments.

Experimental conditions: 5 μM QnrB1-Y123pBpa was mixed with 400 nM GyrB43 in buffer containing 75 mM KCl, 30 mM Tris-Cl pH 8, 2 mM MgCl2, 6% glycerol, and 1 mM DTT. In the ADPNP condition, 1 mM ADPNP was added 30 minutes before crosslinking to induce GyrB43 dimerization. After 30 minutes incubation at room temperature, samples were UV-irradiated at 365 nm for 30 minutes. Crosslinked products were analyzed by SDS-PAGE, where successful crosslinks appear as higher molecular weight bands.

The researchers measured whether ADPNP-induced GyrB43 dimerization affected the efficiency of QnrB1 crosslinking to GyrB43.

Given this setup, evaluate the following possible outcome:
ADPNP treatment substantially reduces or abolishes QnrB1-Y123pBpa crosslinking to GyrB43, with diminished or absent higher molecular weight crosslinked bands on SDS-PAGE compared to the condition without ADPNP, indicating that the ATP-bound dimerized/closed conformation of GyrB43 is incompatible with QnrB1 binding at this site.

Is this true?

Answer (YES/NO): NO